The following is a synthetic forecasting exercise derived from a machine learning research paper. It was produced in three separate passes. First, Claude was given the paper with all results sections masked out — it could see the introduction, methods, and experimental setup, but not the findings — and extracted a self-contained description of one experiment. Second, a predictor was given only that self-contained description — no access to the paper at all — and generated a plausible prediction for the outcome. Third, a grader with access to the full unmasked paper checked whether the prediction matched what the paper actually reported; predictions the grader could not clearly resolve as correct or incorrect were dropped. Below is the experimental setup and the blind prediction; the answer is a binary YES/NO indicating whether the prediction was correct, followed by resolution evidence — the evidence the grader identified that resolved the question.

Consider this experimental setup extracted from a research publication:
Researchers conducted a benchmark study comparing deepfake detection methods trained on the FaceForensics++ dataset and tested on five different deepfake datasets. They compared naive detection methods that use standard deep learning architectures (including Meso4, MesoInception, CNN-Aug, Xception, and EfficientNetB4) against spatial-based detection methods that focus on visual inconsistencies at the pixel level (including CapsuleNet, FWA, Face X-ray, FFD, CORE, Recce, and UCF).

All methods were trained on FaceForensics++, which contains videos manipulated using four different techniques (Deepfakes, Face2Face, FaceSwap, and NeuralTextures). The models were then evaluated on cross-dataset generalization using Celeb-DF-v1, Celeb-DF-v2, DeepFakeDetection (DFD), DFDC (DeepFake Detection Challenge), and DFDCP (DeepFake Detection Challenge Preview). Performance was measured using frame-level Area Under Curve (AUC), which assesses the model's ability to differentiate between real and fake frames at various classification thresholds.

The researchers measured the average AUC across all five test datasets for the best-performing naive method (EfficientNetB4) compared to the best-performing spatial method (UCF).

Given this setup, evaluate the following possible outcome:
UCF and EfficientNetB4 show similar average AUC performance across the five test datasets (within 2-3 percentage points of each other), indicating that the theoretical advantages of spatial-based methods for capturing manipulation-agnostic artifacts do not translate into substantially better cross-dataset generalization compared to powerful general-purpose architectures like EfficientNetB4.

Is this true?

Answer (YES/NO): YES